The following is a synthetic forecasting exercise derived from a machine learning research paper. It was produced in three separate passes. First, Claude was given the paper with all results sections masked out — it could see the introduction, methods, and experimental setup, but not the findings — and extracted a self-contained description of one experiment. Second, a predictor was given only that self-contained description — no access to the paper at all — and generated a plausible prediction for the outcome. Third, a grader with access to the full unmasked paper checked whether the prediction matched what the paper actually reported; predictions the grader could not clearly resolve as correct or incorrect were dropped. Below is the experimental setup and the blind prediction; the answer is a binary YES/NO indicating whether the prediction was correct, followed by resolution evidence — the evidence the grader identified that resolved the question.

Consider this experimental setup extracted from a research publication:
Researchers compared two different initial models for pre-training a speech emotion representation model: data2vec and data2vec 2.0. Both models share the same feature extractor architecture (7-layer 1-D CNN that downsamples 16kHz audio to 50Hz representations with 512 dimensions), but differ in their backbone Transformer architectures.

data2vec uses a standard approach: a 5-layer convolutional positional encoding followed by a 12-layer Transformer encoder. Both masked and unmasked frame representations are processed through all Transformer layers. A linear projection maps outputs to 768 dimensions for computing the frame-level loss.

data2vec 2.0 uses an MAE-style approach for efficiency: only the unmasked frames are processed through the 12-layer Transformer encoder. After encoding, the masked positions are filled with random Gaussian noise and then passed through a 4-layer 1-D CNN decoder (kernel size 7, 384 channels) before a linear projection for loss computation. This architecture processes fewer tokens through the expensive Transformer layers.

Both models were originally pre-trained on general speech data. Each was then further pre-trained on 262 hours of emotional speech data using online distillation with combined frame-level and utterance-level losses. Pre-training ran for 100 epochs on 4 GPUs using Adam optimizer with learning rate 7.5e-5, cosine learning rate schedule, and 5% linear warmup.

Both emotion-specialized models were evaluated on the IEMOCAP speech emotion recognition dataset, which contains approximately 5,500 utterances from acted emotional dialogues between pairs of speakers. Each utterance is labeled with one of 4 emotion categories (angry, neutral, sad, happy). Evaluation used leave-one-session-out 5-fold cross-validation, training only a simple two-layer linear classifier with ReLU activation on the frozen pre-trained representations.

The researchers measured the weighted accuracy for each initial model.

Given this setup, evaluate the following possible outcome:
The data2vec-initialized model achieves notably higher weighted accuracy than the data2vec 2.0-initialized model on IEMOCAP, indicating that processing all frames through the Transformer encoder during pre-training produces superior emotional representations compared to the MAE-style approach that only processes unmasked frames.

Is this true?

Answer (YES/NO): NO